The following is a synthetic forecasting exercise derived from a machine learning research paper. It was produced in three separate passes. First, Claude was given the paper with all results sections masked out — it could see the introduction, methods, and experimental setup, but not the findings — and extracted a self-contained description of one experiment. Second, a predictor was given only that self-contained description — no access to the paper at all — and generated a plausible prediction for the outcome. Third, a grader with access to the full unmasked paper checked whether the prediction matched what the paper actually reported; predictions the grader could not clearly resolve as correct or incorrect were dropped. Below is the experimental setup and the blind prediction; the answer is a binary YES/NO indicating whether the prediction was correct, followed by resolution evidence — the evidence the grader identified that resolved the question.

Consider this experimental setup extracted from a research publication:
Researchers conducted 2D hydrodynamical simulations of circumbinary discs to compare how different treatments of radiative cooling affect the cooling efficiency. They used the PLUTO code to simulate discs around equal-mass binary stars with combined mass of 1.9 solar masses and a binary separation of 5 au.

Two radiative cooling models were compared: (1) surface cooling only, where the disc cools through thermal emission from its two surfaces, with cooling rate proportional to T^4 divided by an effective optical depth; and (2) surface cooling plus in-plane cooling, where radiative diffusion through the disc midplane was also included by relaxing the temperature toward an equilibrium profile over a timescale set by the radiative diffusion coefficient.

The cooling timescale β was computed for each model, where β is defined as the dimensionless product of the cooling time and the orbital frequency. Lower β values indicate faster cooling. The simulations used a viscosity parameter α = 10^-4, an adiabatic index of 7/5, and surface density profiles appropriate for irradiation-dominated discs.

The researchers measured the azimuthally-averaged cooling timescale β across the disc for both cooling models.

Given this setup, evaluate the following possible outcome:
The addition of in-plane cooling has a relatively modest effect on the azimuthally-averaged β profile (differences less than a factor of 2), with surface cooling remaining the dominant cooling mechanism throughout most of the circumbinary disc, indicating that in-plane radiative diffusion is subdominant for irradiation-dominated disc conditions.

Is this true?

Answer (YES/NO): NO